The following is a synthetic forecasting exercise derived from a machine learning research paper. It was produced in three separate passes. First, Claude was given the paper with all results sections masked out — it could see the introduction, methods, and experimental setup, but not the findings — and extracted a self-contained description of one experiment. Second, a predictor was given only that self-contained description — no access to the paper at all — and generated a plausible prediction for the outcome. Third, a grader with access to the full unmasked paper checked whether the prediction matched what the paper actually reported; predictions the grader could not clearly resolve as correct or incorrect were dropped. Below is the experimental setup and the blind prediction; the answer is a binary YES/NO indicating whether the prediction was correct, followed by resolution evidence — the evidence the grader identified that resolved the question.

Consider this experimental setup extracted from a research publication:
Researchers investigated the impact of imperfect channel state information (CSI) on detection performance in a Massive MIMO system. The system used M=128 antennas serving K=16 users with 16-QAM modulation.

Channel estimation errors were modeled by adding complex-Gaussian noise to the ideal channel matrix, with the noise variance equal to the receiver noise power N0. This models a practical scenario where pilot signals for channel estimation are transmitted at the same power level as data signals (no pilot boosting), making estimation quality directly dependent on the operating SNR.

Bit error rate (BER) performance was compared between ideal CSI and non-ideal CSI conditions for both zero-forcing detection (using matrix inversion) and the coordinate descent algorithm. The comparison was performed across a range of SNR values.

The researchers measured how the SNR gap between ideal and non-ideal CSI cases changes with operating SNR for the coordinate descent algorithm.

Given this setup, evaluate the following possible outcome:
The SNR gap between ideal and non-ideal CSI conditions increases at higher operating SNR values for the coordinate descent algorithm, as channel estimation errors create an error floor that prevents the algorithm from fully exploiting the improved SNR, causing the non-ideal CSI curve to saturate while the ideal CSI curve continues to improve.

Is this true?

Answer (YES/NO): YES